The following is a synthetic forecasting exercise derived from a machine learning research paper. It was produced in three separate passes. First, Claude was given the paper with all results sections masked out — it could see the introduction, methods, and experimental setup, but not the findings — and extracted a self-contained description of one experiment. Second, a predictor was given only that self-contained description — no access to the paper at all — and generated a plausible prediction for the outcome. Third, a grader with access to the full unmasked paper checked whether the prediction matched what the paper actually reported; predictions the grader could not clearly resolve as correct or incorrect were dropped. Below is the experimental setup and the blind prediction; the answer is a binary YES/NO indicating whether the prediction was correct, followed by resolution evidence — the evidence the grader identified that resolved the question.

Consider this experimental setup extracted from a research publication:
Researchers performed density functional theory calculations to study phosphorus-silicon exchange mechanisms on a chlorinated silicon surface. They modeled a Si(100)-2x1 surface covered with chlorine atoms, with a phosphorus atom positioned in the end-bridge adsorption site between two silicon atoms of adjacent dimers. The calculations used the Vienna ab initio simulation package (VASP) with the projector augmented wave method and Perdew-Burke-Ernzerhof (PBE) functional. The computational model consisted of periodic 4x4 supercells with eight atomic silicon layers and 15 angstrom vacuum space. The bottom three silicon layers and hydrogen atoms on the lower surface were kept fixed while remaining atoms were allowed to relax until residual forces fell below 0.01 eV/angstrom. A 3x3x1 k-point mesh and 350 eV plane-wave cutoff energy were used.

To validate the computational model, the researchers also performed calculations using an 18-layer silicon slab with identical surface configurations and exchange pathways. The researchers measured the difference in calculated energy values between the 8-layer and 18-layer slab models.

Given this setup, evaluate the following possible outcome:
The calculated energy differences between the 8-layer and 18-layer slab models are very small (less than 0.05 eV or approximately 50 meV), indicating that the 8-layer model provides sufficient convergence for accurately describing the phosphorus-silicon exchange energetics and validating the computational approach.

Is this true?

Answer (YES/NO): YES